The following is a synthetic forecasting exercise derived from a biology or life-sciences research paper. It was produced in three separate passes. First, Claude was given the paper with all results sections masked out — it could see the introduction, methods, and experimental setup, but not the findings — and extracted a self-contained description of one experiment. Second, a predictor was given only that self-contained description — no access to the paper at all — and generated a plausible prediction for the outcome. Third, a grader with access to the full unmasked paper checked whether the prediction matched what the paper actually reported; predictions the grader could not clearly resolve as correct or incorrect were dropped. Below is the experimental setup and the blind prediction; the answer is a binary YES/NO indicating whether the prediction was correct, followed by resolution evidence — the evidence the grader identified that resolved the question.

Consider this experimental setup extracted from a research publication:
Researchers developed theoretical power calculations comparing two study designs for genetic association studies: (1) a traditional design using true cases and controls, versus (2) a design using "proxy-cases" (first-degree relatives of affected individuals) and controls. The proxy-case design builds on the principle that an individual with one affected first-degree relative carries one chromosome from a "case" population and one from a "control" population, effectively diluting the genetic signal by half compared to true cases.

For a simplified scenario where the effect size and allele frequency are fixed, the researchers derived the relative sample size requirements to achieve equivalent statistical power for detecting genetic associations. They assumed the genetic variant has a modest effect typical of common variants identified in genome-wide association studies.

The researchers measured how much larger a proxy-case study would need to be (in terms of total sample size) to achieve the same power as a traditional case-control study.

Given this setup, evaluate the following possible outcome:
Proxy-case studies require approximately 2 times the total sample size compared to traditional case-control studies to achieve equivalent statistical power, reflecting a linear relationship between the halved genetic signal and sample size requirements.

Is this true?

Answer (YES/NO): NO